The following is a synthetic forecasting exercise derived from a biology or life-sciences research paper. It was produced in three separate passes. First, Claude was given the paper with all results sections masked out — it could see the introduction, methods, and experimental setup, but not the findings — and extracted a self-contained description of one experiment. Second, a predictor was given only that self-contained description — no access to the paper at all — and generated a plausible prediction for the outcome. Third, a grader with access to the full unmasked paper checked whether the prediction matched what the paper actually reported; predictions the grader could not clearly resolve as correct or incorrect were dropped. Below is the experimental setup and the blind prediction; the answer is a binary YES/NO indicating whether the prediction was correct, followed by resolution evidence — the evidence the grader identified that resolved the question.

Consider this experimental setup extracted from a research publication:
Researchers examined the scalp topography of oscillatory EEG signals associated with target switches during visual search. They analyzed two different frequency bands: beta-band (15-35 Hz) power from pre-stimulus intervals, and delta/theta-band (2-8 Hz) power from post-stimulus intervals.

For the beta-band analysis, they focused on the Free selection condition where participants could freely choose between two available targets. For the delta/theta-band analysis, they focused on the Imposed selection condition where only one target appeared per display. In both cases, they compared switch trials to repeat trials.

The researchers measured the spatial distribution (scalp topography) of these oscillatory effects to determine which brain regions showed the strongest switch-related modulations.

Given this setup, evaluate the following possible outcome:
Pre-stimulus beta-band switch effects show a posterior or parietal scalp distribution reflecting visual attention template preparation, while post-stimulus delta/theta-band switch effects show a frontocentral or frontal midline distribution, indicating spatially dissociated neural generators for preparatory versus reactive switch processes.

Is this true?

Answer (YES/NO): NO